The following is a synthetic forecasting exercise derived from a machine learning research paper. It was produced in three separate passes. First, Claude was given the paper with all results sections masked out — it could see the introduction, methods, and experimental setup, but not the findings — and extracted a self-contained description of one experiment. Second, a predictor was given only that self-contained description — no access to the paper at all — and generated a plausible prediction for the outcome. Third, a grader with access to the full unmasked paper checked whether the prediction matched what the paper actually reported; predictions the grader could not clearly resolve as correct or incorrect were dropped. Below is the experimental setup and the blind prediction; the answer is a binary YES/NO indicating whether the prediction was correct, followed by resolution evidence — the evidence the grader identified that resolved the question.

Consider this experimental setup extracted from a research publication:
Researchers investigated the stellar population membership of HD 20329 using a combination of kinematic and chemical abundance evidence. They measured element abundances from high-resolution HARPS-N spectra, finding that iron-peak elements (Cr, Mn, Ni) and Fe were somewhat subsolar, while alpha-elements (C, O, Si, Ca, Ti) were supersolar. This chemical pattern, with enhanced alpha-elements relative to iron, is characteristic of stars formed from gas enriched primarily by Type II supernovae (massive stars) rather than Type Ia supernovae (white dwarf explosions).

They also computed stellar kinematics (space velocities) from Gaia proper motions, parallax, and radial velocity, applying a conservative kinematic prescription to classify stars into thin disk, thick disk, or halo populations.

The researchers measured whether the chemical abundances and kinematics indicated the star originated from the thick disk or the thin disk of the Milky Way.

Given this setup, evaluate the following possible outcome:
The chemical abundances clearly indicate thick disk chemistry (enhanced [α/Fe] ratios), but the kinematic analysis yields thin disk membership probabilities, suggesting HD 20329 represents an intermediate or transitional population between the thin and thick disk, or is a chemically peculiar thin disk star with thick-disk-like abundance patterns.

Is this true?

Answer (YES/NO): NO